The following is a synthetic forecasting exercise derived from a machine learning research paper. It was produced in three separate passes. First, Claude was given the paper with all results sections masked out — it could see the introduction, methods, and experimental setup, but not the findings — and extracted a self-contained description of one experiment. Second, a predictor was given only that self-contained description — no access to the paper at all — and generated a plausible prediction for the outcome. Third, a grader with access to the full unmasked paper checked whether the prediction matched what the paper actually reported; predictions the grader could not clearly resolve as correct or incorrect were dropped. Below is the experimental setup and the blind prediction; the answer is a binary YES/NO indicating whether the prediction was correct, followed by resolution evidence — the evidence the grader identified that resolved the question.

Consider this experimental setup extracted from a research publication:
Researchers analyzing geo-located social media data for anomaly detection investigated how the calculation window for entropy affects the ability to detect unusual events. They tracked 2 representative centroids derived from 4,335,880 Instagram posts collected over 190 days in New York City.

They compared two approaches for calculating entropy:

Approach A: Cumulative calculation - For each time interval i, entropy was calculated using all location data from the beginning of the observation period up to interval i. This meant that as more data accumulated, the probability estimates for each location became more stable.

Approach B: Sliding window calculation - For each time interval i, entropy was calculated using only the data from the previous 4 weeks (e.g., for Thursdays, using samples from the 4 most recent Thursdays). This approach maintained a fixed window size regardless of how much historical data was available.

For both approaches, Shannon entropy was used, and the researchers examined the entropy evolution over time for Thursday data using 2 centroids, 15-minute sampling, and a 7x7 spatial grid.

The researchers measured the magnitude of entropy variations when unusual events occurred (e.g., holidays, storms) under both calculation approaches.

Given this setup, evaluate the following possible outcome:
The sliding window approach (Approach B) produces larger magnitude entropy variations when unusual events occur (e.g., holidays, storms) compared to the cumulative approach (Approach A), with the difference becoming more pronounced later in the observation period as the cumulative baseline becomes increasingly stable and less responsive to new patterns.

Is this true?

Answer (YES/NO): YES